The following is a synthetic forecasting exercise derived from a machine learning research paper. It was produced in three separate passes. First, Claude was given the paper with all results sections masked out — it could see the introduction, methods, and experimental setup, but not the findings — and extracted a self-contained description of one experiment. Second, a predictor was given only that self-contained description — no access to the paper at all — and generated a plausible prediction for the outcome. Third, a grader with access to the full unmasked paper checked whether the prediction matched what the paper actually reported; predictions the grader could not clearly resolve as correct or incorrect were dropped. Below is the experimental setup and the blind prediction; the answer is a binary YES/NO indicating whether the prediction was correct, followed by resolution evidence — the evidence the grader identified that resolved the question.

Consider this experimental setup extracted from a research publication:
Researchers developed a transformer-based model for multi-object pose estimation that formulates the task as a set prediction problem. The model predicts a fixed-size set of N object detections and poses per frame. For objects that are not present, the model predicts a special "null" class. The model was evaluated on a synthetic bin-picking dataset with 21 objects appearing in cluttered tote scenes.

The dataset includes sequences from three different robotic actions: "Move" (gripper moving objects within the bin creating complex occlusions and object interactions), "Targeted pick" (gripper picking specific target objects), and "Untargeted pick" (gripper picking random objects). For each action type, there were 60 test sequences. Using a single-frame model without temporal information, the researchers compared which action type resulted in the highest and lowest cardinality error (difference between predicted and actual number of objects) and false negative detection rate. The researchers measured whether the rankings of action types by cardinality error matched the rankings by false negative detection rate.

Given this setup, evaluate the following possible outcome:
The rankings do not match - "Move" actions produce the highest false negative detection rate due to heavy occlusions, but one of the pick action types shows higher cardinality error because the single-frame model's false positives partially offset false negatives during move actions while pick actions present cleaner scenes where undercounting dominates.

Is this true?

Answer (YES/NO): NO